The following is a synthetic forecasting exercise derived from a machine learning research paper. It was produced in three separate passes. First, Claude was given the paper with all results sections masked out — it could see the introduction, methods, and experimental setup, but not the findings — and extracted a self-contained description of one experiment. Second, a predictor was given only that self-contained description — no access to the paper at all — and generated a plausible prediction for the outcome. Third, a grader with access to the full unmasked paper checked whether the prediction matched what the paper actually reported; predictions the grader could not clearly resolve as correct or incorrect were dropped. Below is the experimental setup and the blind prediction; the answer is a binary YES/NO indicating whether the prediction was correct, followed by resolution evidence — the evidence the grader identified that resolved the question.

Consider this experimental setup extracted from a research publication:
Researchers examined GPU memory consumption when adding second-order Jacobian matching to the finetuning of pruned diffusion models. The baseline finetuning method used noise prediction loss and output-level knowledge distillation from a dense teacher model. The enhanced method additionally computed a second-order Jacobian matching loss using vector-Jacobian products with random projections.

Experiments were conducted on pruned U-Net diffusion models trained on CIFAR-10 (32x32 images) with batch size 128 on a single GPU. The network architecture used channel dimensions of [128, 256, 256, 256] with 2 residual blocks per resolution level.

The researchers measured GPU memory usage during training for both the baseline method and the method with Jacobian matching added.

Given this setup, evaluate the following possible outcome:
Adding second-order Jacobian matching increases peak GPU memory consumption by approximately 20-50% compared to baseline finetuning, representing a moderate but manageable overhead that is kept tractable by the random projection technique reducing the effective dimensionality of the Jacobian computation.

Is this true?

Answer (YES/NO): NO